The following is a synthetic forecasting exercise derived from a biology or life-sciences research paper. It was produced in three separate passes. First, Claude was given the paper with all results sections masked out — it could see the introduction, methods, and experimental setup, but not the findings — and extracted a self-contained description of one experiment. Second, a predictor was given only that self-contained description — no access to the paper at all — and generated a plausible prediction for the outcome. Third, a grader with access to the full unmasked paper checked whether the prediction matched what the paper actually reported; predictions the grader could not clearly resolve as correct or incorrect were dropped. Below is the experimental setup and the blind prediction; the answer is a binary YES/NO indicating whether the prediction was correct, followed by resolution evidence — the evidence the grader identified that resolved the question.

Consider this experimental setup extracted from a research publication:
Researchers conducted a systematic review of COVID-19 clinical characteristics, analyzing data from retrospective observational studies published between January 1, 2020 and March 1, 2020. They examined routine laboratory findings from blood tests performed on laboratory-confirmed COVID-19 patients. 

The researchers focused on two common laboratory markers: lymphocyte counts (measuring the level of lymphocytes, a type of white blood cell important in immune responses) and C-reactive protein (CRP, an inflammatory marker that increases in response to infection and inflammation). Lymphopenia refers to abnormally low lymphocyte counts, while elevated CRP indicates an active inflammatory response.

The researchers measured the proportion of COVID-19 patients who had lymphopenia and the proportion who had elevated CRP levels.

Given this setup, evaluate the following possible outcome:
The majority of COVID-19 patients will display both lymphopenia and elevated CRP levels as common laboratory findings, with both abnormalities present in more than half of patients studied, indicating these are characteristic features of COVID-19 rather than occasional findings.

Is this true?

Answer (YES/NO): YES